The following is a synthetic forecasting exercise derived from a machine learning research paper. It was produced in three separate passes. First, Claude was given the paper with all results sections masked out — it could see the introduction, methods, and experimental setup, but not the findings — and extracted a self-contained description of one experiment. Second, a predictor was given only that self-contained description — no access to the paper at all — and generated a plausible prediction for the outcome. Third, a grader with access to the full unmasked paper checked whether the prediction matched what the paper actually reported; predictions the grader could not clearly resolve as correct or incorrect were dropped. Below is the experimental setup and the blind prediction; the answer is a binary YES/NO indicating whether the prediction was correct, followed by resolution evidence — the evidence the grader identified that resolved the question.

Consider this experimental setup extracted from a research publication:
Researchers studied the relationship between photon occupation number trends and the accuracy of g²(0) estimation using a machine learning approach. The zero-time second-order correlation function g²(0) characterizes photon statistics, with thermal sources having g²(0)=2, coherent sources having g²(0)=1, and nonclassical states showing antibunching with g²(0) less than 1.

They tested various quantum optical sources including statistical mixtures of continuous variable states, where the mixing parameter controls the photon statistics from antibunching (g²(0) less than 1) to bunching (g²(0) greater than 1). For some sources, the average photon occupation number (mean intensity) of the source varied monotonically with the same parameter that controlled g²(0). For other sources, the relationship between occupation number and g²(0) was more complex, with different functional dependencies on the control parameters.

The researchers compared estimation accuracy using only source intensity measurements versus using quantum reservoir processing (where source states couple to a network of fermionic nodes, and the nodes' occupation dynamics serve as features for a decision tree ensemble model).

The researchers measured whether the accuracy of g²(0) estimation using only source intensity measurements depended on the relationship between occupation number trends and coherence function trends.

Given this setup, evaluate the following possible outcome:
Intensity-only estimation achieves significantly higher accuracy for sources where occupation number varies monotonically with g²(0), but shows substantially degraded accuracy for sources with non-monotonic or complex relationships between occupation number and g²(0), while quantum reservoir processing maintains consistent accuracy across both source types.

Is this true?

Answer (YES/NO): YES